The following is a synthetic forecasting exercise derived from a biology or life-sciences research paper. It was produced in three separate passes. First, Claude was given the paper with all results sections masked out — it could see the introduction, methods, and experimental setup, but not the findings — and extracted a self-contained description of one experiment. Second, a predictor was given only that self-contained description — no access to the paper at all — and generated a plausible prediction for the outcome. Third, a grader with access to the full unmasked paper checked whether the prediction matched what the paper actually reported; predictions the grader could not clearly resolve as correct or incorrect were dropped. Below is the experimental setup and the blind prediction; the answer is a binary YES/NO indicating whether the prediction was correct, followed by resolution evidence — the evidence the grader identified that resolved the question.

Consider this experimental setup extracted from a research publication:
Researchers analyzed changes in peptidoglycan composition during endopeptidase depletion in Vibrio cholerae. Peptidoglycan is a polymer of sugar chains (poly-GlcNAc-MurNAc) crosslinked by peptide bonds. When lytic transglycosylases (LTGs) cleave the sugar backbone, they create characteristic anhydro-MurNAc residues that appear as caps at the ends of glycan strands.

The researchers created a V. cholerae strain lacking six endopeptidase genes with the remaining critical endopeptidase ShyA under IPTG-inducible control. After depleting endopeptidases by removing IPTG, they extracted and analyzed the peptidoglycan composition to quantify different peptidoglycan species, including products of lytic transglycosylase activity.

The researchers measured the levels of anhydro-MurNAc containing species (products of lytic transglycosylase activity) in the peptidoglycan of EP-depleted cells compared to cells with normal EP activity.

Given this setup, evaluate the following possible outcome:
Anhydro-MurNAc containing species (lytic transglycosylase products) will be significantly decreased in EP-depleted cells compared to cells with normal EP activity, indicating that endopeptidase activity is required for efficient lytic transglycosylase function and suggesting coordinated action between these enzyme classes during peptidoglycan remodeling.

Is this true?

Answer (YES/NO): NO